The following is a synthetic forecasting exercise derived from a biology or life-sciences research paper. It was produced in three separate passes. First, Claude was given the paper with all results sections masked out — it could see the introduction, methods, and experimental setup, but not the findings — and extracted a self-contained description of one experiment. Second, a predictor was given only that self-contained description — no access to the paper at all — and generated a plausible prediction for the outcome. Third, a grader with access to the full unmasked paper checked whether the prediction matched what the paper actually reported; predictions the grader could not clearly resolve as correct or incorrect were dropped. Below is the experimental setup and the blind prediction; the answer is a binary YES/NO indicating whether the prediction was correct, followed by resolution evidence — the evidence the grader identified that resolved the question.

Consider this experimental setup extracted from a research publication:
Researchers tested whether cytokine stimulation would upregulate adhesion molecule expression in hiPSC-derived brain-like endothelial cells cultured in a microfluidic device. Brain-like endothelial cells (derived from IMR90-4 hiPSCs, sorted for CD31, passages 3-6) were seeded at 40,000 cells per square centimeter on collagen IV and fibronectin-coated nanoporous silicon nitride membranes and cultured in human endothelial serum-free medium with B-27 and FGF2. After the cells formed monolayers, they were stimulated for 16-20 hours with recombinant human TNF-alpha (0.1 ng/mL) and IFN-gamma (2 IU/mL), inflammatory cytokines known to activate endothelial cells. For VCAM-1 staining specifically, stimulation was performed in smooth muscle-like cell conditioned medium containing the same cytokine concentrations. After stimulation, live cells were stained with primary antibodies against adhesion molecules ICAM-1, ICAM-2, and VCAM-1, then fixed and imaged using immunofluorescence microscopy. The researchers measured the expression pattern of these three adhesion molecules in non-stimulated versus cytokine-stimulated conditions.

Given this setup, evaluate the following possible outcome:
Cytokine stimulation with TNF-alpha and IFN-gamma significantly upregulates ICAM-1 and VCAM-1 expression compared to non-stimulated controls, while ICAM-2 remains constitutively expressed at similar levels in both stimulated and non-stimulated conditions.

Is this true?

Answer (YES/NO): YES